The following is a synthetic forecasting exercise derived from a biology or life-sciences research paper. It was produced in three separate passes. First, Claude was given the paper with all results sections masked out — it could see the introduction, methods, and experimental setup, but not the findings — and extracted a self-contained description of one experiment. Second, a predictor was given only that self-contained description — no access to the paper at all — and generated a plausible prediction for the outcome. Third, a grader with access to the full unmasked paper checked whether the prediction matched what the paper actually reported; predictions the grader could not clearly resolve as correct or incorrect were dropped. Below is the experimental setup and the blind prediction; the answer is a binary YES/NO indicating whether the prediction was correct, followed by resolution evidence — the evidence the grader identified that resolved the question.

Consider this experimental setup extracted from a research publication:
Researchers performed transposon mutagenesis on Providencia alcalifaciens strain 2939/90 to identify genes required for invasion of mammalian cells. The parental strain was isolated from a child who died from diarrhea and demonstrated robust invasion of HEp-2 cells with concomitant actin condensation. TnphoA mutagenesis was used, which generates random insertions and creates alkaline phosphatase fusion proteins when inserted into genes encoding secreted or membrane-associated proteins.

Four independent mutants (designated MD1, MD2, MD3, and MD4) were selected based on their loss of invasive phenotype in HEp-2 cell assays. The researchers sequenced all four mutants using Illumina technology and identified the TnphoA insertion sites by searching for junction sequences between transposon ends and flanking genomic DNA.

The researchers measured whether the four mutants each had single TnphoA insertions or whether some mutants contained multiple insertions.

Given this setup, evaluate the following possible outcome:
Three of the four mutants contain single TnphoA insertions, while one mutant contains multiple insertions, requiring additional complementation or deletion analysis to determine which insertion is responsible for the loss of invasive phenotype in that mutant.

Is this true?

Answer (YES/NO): NO